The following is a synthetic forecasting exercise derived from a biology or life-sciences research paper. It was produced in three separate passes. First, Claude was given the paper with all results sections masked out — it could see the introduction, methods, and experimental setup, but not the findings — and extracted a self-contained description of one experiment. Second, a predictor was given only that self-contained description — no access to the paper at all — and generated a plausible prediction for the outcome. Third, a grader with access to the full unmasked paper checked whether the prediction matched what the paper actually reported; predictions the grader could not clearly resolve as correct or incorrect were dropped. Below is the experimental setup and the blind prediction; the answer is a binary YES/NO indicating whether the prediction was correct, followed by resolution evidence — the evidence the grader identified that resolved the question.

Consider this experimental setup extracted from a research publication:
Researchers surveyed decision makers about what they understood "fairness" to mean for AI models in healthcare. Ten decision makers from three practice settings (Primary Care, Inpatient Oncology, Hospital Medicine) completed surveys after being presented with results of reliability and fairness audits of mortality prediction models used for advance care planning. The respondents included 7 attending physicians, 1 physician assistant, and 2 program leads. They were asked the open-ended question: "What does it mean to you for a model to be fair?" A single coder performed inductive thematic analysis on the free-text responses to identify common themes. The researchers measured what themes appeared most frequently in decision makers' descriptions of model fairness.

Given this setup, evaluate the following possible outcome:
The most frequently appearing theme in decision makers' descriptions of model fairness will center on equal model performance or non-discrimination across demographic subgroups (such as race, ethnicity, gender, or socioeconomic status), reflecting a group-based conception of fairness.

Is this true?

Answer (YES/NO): YES